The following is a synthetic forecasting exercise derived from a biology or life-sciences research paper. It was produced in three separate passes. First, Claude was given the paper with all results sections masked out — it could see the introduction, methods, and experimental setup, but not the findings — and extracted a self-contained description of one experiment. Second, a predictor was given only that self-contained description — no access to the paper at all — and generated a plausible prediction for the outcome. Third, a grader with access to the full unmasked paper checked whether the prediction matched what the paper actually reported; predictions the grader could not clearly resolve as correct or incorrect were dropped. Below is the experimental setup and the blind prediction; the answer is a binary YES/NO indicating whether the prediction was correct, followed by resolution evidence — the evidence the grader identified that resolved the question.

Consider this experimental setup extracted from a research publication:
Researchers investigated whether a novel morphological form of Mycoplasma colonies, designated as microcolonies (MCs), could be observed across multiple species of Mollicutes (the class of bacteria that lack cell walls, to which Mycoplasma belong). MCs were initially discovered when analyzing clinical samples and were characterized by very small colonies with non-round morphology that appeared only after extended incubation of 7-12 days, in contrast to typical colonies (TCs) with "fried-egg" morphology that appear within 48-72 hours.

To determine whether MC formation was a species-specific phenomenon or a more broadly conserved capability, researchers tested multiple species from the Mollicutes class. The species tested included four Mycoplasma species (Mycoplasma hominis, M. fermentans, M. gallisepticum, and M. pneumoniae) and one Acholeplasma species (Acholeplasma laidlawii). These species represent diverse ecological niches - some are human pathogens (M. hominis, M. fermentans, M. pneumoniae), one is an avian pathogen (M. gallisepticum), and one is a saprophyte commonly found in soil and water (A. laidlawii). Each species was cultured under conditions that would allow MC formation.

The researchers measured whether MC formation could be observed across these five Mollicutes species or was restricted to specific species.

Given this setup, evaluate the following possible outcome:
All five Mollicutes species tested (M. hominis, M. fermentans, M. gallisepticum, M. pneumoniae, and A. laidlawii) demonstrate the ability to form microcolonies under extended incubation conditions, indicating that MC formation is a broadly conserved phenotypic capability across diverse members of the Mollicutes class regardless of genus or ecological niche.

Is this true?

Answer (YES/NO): YES